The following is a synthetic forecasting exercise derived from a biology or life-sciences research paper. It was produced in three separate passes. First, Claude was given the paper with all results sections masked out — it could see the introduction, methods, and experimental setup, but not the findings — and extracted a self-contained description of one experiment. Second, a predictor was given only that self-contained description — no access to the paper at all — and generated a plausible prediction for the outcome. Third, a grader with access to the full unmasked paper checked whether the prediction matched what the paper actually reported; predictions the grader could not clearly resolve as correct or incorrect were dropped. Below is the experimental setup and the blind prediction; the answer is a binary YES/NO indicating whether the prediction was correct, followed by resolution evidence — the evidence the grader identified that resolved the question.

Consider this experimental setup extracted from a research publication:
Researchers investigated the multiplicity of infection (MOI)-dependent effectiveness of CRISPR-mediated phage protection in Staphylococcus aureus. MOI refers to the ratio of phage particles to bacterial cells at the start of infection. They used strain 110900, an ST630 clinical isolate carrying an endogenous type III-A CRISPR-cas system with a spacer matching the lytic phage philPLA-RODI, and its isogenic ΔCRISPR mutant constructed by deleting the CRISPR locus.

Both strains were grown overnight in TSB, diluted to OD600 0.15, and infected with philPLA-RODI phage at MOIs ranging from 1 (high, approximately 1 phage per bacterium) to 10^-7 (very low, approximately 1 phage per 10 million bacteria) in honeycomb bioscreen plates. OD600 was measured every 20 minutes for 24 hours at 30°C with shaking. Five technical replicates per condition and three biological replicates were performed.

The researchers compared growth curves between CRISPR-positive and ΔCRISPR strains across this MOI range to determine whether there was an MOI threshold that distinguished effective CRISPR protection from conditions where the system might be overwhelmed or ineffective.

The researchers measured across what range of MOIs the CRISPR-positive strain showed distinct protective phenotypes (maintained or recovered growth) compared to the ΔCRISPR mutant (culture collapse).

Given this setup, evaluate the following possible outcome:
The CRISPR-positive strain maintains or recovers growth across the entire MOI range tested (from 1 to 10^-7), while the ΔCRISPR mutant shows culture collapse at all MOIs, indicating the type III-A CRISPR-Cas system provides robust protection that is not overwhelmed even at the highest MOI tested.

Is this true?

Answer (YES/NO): NO